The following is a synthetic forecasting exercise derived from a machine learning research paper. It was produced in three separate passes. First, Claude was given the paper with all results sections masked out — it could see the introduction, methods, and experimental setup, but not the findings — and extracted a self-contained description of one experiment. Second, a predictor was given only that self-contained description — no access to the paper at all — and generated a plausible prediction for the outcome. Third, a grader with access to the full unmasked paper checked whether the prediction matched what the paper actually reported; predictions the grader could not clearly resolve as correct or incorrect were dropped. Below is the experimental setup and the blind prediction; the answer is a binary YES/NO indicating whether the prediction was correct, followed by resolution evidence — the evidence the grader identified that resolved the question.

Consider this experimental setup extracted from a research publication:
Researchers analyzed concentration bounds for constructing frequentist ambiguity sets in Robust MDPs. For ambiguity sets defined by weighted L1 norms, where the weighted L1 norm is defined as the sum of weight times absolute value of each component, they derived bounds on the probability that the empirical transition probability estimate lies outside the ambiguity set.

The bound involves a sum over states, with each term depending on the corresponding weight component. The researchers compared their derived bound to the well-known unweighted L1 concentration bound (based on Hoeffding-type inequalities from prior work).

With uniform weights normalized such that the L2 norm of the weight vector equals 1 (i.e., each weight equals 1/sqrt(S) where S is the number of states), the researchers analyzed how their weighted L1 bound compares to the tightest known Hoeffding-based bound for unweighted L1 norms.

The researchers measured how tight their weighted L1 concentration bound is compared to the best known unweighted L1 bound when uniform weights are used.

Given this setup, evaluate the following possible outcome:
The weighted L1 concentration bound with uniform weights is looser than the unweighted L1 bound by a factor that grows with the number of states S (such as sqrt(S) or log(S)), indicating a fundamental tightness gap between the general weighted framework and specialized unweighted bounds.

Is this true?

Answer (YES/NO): NO